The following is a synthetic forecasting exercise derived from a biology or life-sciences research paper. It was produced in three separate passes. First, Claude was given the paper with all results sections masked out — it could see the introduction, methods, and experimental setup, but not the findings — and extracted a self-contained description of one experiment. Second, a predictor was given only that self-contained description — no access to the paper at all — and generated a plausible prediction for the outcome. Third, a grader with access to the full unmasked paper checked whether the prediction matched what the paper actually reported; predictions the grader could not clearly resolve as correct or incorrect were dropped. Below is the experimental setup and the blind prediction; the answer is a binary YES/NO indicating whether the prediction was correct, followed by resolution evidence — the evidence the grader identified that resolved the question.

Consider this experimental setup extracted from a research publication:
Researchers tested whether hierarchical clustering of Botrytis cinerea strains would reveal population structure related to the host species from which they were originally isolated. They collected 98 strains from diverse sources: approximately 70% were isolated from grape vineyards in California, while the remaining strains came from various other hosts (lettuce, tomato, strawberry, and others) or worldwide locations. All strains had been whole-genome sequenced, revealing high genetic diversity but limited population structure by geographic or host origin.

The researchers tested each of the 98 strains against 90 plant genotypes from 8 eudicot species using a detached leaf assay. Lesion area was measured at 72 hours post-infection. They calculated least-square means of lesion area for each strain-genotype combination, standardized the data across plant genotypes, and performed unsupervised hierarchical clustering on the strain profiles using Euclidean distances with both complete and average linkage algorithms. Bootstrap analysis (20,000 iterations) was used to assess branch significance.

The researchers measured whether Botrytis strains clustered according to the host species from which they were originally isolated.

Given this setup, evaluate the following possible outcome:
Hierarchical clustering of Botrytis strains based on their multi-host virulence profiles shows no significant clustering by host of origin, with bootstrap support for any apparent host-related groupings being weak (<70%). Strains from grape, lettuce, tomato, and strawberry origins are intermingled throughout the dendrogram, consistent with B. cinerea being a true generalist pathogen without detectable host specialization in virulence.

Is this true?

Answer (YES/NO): YES